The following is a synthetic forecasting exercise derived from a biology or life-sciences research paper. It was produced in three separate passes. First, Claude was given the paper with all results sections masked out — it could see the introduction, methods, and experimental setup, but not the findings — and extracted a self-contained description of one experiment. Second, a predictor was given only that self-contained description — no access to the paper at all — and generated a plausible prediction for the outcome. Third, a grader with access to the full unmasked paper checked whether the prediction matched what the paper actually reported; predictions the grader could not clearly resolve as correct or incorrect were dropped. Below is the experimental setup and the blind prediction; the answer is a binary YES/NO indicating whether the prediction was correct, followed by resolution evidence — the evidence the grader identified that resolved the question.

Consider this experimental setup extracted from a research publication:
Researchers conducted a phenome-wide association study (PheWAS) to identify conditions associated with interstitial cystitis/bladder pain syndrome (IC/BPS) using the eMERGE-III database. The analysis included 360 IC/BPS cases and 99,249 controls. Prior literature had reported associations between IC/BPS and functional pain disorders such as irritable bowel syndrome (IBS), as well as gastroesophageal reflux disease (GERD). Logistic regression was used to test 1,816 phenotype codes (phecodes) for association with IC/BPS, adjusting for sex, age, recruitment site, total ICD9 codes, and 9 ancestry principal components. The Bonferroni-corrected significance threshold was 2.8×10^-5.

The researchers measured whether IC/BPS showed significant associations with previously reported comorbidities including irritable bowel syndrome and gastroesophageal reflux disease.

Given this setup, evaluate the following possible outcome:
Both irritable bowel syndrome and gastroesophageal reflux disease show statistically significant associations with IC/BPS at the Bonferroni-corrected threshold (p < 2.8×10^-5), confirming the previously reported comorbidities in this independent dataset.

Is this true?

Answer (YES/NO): YES